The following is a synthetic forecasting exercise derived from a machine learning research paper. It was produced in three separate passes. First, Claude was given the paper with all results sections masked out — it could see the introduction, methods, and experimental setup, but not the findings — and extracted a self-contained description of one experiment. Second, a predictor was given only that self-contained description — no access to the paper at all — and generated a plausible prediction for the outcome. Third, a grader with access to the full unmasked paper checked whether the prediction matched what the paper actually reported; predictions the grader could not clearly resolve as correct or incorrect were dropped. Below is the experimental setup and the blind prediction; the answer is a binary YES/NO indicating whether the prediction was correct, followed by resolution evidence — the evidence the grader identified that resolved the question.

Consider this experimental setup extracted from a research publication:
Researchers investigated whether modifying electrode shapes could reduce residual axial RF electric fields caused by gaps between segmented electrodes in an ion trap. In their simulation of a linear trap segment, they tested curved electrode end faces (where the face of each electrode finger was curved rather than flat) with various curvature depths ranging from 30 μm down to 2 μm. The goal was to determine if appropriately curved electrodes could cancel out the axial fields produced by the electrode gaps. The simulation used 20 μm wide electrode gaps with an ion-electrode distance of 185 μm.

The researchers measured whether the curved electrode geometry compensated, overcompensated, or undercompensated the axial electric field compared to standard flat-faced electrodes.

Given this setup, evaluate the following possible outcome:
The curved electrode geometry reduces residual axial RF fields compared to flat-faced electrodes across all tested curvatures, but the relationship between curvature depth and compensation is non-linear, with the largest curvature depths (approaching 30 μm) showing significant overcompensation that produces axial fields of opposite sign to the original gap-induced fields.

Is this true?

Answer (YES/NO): NO